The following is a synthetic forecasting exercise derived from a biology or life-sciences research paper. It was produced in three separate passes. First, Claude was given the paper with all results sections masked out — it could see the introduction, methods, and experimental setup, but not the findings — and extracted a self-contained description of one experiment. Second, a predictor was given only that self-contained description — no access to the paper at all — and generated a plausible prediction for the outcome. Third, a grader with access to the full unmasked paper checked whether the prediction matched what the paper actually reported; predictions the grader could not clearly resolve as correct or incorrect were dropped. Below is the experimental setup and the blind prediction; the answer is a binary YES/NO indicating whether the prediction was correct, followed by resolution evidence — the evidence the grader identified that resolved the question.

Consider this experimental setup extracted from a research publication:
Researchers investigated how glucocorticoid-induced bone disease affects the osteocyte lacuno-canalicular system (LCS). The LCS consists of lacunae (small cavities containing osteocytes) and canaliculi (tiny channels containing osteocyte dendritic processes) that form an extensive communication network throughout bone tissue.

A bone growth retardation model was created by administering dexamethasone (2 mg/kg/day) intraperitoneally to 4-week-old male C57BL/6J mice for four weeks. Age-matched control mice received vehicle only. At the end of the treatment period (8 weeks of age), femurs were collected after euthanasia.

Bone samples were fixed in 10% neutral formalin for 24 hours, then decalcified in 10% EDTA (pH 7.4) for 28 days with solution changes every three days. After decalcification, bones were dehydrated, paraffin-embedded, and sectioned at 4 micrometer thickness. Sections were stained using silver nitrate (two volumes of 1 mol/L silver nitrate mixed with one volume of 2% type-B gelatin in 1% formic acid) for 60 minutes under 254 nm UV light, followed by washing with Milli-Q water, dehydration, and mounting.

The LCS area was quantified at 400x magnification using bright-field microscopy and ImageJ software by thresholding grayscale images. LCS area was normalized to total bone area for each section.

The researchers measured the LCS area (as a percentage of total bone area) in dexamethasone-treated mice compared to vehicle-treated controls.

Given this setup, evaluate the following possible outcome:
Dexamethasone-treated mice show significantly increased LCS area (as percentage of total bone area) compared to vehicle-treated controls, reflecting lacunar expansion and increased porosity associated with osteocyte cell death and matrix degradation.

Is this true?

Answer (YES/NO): NO